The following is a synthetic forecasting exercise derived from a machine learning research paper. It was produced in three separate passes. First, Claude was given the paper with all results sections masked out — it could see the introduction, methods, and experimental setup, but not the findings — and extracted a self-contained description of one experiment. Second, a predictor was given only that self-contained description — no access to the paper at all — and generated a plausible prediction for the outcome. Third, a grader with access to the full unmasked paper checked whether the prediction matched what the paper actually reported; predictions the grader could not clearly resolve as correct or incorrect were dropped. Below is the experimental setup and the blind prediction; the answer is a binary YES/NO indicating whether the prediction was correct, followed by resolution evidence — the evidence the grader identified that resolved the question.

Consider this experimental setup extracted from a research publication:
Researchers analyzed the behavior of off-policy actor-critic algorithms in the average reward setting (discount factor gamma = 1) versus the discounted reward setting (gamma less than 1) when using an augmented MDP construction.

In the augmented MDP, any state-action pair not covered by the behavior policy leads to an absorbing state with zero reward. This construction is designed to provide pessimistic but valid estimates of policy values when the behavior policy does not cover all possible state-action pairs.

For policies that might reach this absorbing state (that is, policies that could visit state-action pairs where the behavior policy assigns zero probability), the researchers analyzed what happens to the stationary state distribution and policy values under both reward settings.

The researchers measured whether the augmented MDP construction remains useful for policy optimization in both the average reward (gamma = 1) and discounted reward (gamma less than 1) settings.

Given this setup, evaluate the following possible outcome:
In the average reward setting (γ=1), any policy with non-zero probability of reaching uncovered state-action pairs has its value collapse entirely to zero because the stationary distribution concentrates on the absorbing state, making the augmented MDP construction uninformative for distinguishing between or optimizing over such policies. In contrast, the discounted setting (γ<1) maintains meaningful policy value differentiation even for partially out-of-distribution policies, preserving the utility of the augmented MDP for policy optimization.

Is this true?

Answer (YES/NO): YES